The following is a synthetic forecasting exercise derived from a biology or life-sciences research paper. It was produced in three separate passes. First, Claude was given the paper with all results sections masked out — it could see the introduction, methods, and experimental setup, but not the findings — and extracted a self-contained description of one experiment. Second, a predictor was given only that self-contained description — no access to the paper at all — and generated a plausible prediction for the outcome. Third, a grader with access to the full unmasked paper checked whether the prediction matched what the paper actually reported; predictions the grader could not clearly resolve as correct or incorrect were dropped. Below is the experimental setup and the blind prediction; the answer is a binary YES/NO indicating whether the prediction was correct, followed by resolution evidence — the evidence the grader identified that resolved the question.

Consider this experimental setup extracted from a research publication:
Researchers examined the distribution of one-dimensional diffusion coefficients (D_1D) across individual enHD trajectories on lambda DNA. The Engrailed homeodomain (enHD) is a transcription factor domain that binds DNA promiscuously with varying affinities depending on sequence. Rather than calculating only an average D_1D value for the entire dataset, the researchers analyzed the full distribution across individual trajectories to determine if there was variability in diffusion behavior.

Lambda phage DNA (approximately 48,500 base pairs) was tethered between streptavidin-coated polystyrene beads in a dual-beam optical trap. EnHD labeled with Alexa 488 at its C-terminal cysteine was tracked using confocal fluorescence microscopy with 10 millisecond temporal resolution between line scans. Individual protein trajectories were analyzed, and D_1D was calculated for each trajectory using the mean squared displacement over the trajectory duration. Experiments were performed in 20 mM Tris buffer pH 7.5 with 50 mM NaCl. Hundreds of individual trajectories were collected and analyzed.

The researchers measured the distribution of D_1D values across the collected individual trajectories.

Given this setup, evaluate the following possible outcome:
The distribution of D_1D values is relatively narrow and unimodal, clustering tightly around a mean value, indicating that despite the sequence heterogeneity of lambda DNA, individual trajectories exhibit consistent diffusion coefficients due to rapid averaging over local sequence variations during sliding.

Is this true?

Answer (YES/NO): NO